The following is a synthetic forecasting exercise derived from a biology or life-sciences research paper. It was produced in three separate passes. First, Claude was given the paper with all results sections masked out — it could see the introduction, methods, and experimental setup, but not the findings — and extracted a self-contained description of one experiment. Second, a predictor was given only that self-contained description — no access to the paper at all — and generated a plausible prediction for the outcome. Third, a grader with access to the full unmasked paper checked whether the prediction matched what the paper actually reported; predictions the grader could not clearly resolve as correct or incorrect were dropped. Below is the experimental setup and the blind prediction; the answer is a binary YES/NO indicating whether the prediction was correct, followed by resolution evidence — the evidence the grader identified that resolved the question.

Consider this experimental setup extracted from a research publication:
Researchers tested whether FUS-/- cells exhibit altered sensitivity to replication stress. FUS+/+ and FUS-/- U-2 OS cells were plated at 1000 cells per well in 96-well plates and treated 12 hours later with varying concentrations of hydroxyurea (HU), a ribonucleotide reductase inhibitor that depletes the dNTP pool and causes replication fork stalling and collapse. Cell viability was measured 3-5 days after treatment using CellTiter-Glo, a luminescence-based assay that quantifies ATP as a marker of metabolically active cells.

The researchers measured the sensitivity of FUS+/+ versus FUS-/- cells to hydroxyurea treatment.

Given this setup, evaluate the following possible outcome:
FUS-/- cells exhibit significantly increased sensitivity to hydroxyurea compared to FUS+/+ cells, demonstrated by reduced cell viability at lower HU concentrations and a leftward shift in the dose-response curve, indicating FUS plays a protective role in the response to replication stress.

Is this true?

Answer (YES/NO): NO